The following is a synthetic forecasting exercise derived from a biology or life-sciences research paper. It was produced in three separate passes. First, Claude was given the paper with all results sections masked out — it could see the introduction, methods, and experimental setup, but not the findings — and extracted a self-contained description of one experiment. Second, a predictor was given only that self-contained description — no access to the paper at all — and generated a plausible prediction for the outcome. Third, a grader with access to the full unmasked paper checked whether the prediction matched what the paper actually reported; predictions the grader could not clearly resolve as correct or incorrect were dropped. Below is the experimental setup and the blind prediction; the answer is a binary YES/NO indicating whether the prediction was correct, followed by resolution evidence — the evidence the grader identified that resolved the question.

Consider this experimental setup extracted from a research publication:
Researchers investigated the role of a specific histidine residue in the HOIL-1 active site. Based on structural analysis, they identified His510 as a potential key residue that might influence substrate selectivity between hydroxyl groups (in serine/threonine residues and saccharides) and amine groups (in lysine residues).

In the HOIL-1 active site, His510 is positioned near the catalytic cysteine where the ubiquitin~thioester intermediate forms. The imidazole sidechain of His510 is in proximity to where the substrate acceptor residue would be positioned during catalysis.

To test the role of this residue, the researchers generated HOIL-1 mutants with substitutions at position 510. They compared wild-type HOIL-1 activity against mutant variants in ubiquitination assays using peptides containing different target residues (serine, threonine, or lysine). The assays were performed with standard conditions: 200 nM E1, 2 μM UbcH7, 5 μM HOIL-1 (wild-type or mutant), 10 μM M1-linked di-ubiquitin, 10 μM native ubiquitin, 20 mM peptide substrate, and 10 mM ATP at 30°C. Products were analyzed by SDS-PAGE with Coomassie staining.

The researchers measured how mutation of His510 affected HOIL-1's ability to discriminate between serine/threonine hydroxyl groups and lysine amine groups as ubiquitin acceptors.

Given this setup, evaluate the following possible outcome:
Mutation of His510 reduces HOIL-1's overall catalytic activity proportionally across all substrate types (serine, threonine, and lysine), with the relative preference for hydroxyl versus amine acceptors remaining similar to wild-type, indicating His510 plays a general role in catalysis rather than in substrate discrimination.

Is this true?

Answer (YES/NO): NO